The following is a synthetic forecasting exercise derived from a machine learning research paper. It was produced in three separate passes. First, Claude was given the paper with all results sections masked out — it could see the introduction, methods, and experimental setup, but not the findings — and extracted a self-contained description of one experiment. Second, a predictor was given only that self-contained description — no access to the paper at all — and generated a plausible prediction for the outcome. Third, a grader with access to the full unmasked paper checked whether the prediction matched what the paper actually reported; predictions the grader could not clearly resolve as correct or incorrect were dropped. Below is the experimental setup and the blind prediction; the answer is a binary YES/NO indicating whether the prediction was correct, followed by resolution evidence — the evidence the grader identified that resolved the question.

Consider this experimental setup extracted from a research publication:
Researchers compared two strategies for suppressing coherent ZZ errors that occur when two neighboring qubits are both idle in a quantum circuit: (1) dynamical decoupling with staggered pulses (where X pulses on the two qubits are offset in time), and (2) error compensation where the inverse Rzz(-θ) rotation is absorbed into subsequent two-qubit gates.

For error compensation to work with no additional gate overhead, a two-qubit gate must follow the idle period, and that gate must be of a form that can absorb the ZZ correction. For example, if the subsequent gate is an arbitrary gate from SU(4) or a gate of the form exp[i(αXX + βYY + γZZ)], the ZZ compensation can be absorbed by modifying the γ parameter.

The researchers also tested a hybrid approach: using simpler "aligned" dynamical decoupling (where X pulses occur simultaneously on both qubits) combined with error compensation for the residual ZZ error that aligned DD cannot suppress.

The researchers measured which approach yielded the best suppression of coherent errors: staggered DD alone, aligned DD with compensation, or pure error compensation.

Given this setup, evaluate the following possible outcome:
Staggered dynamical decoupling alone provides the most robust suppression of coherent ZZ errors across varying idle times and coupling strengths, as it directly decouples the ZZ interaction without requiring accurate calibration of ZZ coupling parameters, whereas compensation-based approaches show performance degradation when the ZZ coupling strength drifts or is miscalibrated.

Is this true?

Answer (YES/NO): NO